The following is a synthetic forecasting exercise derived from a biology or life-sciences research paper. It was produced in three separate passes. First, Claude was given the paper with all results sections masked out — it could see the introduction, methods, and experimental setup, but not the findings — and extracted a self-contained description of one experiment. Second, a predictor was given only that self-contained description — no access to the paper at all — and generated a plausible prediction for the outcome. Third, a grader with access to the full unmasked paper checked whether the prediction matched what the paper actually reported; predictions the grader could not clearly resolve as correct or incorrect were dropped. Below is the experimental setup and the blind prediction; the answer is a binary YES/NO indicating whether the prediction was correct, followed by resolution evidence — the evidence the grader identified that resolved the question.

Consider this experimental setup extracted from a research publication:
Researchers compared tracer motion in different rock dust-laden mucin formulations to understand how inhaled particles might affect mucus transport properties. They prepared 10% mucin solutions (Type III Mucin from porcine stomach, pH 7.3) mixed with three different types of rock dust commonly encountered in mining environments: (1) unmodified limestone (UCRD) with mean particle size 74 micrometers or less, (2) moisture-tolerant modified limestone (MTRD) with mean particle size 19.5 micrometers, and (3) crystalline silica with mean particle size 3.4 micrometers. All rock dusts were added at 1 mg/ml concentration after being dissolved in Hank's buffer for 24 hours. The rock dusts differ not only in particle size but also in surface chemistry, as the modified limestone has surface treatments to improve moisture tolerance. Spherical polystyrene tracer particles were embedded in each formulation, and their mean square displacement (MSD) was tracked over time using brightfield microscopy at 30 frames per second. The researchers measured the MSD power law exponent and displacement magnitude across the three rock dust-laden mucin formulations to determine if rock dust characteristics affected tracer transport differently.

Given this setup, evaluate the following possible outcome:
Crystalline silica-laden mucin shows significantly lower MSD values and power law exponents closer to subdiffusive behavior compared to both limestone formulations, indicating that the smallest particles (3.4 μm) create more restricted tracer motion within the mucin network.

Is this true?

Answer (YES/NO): NO